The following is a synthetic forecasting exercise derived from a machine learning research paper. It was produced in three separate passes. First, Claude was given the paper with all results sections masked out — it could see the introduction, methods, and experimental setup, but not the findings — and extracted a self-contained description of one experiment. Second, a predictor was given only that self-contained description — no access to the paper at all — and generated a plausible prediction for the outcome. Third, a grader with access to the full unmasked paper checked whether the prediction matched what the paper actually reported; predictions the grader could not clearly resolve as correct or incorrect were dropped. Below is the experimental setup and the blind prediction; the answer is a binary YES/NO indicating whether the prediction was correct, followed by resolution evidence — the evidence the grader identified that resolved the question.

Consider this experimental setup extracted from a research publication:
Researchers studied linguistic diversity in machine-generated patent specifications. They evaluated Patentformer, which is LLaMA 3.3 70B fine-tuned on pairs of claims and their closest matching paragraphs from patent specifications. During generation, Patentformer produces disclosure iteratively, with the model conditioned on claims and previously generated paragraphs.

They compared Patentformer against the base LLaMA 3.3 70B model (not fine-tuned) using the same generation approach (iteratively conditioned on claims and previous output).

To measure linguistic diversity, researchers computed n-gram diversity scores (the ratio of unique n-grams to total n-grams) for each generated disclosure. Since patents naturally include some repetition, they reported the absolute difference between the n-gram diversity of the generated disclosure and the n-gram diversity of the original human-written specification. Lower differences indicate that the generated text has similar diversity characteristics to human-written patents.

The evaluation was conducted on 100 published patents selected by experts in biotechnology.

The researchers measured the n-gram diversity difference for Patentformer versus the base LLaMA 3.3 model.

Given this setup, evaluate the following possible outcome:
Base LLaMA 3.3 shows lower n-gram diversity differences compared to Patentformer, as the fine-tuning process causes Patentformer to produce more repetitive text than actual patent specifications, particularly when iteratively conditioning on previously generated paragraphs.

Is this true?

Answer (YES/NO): YES